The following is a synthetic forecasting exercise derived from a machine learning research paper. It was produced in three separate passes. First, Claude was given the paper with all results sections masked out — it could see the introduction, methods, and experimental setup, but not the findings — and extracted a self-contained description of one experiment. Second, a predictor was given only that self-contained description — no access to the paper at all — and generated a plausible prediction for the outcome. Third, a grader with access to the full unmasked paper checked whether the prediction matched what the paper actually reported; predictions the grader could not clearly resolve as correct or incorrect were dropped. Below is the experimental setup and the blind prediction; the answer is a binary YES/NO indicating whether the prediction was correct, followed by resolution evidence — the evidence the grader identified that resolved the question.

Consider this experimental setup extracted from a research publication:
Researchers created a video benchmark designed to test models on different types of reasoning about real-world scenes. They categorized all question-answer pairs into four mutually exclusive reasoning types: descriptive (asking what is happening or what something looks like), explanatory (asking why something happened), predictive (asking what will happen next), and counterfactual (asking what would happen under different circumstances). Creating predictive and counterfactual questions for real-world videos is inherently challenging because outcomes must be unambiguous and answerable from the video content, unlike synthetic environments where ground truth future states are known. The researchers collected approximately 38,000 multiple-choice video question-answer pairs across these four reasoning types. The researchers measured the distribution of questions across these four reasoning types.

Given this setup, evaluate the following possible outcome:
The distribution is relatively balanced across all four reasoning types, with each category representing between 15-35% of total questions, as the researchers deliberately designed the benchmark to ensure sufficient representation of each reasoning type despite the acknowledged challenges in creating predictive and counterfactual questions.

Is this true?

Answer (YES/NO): NO